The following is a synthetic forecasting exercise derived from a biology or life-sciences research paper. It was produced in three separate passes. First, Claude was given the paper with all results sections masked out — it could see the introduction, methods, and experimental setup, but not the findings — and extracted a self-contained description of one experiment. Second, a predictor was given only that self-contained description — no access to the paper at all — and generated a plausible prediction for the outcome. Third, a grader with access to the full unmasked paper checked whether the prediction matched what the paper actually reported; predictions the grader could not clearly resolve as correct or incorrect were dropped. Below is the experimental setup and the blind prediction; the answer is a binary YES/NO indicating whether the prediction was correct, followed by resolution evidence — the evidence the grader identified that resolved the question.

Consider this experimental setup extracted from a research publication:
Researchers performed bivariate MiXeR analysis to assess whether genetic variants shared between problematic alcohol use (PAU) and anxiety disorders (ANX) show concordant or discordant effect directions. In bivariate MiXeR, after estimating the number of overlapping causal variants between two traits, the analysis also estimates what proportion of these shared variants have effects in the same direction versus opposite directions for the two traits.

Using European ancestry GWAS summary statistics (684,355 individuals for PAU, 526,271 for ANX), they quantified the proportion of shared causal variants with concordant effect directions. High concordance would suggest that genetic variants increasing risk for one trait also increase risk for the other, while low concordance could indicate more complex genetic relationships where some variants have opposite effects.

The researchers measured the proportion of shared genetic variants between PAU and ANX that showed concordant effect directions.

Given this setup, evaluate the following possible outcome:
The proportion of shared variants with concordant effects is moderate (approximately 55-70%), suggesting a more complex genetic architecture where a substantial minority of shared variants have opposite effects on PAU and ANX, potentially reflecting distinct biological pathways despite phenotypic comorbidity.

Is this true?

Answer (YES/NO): NO